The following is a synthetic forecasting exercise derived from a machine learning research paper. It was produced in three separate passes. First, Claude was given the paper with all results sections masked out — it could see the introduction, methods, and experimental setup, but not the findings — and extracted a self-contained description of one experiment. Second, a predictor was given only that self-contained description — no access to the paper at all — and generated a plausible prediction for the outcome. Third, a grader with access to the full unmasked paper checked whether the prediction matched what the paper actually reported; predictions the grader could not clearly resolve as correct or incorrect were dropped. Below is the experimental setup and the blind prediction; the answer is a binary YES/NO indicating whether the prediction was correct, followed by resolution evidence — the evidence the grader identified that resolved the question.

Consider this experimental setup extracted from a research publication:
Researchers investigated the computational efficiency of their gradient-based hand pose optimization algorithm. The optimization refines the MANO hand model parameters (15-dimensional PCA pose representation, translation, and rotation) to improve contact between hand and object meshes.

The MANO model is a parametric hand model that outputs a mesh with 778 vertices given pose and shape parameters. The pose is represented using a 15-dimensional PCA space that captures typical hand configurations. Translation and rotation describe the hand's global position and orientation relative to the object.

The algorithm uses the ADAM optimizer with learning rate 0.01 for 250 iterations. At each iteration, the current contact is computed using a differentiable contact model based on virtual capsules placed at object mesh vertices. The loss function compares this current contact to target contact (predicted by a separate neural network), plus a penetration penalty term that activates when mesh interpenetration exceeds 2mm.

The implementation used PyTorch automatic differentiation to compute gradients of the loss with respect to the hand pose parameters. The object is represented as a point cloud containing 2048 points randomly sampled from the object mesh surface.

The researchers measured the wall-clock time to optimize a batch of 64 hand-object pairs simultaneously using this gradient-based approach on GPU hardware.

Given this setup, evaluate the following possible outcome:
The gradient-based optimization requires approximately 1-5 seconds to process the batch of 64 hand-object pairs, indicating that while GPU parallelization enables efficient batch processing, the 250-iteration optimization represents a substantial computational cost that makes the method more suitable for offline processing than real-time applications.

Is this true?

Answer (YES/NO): YES